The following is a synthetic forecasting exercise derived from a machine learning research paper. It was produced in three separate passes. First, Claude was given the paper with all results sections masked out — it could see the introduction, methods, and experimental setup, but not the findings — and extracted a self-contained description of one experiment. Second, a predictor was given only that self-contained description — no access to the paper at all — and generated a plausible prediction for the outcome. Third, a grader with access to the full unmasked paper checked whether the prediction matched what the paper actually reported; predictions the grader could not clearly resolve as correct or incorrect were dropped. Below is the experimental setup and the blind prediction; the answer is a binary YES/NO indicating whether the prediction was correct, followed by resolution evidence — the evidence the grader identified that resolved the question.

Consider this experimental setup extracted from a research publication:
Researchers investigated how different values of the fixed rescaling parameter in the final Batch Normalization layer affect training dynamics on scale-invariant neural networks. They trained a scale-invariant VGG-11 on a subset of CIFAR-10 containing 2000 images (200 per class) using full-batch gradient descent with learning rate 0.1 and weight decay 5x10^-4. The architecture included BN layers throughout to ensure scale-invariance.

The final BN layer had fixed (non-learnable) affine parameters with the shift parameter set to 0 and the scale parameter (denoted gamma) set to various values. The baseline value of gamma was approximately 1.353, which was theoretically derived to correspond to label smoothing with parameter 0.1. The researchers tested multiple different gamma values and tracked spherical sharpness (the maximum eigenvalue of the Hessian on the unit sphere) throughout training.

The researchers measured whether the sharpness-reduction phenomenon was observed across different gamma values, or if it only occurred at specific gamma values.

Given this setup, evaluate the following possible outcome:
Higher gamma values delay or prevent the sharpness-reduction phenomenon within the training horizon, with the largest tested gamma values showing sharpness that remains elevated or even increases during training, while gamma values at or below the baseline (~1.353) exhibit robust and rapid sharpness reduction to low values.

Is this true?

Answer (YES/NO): NO